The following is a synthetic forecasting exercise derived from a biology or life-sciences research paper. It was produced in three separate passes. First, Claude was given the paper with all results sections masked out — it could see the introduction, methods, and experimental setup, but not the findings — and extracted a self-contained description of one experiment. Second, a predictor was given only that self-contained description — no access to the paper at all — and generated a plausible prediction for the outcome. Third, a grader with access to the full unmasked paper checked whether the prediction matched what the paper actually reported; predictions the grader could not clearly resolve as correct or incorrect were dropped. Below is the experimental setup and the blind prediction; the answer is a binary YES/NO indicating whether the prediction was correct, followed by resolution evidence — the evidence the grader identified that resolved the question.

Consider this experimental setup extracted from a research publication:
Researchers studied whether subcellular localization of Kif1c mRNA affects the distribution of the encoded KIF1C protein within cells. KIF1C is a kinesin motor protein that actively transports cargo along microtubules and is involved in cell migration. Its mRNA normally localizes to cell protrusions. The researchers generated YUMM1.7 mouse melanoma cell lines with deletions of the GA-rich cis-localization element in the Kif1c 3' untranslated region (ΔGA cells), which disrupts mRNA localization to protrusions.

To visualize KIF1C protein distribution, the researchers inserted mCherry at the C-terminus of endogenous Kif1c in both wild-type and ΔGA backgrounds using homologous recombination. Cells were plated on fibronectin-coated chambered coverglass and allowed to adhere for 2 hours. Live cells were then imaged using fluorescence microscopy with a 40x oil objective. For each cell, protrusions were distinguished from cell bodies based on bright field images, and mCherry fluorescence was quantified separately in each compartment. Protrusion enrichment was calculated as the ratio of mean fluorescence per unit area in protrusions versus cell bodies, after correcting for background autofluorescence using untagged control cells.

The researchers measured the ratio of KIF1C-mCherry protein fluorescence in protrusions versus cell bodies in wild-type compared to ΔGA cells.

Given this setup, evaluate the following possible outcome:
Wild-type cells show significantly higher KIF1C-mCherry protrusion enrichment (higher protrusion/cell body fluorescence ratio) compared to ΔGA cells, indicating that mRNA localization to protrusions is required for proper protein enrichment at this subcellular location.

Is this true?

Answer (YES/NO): NO